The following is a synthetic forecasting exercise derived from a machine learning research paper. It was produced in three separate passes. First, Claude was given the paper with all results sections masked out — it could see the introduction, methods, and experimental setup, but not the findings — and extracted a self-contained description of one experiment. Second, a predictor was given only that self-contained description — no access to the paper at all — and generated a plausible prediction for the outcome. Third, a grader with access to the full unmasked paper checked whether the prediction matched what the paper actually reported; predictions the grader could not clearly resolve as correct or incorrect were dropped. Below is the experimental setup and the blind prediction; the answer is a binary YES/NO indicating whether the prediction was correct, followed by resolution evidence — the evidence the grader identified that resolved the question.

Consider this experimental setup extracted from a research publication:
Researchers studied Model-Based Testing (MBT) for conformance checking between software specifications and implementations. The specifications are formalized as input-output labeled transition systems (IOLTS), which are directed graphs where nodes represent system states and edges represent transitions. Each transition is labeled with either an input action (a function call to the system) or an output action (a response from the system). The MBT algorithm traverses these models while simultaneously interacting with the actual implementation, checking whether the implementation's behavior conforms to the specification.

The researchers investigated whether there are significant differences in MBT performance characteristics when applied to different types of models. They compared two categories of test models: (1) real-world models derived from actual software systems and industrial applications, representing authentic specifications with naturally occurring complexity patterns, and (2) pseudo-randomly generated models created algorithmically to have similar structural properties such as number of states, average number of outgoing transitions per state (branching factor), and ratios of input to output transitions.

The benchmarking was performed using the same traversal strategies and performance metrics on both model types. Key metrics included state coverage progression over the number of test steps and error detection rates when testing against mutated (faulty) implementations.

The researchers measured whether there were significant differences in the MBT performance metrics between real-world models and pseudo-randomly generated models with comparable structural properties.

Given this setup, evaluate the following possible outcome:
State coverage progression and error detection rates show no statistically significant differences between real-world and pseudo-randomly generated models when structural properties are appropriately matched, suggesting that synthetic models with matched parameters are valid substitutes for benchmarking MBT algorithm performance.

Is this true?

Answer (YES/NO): YES